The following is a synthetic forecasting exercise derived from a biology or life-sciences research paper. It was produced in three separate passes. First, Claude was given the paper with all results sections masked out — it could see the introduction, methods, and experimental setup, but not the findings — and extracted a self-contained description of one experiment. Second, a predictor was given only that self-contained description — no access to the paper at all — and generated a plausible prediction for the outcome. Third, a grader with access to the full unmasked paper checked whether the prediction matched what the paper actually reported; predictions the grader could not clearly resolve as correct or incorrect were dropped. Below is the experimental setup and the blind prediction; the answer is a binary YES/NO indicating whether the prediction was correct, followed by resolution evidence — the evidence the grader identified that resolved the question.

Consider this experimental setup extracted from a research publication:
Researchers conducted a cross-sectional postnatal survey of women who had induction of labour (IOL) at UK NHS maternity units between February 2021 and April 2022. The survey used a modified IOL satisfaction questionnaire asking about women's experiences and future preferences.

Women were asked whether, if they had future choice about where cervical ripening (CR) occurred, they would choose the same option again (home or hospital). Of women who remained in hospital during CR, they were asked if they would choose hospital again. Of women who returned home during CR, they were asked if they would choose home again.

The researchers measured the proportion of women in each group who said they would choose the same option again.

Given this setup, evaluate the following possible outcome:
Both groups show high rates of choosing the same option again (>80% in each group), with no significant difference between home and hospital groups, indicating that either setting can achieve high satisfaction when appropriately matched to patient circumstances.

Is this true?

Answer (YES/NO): NO